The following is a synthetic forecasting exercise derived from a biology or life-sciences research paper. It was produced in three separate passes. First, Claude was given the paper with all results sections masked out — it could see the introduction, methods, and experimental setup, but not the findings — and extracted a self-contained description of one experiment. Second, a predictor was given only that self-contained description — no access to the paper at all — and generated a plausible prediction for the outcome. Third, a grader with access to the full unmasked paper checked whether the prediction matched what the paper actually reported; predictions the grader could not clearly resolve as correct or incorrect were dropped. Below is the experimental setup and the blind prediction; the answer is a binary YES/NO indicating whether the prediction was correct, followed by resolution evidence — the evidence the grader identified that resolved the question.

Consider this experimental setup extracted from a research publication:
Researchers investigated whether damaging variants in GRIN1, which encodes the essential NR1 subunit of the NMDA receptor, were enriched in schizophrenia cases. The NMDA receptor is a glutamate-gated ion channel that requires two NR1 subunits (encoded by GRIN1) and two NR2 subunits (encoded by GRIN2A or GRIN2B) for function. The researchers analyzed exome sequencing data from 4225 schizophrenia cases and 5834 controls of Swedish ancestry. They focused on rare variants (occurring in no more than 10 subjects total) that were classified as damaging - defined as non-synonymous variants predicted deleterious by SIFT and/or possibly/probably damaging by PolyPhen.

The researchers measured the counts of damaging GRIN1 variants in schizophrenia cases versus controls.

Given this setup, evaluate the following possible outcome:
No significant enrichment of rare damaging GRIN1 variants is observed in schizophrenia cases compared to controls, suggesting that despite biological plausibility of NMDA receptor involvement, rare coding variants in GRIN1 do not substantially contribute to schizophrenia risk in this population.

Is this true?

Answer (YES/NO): NO